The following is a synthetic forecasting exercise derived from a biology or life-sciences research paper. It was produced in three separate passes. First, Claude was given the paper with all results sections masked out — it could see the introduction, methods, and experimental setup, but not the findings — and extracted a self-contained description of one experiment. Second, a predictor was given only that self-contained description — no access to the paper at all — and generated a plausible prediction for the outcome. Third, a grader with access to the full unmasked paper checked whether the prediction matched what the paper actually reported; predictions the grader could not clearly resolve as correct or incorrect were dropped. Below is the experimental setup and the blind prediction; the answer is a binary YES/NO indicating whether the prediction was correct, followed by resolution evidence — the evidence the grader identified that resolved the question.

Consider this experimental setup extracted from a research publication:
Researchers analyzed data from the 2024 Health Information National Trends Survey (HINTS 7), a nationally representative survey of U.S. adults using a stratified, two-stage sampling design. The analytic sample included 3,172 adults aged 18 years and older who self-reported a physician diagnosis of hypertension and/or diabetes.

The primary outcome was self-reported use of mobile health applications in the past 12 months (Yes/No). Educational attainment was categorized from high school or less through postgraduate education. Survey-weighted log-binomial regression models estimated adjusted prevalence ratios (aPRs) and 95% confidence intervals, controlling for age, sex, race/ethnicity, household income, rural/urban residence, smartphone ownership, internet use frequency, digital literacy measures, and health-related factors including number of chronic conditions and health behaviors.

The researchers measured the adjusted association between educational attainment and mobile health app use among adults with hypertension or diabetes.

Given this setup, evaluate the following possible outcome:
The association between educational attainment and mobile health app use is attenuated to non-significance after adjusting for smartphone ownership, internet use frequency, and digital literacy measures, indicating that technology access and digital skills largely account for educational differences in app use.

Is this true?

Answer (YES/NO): NO